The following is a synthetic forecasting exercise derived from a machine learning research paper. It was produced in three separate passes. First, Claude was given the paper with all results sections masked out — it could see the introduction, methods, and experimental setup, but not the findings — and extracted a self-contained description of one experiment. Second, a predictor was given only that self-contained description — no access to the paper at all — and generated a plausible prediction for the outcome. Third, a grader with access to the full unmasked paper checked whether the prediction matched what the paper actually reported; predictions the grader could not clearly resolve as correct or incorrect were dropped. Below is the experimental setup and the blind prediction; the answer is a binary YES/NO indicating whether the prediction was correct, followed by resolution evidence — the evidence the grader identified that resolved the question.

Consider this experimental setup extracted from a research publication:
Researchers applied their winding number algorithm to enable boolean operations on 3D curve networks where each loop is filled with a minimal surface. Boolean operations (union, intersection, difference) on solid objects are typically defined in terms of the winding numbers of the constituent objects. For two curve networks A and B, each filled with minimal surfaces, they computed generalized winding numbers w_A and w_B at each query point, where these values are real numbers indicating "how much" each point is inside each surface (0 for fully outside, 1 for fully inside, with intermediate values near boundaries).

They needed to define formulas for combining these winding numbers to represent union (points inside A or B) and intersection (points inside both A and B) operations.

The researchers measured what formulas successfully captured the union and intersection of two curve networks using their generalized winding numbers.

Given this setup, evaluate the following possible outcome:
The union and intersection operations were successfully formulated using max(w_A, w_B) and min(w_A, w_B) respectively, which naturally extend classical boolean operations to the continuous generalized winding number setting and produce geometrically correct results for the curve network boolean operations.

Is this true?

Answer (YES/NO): NO